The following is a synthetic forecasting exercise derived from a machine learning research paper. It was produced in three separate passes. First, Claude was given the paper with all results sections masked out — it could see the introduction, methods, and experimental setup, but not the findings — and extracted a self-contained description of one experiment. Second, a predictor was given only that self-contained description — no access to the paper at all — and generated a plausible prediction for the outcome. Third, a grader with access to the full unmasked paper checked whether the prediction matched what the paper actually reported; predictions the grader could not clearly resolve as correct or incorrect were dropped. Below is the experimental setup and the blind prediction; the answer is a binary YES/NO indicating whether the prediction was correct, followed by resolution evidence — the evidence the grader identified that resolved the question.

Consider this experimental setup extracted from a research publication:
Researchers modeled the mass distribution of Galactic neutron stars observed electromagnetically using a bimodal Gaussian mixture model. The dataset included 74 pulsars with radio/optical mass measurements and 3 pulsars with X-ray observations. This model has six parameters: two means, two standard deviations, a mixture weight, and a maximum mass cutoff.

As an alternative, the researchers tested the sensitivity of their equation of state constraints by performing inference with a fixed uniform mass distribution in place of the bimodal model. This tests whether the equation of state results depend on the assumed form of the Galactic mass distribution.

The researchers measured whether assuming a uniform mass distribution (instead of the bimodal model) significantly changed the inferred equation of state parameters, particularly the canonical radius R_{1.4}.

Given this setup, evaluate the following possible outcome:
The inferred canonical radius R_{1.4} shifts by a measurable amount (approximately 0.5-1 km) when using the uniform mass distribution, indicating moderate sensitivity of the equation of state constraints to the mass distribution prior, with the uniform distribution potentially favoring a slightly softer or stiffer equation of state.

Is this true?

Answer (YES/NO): NO